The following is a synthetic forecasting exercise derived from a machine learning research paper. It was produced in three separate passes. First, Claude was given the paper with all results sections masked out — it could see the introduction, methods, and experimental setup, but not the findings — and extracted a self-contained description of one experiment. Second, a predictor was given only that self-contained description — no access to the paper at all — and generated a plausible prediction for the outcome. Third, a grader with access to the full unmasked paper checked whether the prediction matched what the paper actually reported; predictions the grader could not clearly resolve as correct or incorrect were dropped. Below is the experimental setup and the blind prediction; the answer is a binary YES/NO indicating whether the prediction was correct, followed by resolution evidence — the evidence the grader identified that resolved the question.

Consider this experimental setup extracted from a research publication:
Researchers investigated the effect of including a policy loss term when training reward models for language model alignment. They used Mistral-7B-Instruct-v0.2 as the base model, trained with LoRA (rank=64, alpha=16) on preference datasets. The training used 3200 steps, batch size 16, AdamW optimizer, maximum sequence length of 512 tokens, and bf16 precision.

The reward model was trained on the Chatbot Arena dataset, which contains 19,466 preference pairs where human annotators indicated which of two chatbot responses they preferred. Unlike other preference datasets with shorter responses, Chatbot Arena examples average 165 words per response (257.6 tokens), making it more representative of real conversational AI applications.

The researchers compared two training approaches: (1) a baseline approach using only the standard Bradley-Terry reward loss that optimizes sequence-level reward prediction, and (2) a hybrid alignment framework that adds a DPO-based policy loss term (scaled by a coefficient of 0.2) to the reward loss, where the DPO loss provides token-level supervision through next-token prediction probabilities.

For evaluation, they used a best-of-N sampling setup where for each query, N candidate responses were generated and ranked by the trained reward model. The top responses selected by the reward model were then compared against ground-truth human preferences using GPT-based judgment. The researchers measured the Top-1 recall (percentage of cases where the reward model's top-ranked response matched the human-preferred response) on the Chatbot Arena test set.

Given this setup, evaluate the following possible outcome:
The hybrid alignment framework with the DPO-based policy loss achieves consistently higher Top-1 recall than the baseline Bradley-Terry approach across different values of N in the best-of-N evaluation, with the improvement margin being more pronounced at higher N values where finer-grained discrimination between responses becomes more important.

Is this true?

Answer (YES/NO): NO